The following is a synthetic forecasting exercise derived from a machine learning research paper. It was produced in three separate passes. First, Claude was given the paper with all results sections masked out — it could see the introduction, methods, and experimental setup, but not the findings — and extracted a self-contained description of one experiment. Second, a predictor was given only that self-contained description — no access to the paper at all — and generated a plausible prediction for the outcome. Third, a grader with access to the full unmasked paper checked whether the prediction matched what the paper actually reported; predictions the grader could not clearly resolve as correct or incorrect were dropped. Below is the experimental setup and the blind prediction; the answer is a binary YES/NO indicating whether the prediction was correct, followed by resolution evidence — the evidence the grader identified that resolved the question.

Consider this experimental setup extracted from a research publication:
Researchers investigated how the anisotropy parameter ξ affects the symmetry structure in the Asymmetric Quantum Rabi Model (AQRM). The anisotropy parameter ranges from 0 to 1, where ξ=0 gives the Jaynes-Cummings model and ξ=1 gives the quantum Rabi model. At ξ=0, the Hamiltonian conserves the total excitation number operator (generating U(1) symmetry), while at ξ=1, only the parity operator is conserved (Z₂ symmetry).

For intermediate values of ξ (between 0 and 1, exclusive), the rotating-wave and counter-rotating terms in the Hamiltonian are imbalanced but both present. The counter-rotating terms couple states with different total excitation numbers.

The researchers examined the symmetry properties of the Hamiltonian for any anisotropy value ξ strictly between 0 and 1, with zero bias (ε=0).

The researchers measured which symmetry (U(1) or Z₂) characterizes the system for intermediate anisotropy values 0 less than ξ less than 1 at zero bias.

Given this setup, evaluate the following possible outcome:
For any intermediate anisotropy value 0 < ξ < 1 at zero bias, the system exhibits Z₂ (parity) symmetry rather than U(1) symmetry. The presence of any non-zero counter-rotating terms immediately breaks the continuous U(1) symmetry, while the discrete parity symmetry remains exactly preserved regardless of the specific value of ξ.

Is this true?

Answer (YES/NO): YES